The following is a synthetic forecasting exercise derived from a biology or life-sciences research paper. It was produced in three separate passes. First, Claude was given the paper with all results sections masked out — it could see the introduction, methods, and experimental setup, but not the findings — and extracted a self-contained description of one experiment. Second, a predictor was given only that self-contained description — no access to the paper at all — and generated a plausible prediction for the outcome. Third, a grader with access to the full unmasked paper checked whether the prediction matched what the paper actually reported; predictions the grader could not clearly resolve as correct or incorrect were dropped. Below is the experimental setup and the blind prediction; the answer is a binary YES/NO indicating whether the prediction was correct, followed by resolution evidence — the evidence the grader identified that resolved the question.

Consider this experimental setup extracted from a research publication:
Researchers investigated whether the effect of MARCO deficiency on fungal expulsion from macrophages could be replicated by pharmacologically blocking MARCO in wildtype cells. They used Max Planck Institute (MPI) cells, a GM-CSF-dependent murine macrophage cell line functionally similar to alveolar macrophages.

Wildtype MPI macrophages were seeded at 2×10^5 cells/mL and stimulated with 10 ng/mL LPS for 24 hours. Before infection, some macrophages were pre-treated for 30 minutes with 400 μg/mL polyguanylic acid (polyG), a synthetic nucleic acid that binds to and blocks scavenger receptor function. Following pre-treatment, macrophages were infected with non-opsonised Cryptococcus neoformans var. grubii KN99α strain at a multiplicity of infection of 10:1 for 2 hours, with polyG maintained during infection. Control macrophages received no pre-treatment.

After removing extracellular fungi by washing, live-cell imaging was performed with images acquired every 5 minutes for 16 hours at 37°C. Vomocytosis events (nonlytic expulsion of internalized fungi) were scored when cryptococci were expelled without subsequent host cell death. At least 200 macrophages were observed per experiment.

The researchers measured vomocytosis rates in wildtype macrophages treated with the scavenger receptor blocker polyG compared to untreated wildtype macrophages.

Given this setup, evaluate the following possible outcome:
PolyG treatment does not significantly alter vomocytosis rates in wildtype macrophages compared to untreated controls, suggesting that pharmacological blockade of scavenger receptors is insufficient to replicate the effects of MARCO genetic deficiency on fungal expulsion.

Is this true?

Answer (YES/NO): YES